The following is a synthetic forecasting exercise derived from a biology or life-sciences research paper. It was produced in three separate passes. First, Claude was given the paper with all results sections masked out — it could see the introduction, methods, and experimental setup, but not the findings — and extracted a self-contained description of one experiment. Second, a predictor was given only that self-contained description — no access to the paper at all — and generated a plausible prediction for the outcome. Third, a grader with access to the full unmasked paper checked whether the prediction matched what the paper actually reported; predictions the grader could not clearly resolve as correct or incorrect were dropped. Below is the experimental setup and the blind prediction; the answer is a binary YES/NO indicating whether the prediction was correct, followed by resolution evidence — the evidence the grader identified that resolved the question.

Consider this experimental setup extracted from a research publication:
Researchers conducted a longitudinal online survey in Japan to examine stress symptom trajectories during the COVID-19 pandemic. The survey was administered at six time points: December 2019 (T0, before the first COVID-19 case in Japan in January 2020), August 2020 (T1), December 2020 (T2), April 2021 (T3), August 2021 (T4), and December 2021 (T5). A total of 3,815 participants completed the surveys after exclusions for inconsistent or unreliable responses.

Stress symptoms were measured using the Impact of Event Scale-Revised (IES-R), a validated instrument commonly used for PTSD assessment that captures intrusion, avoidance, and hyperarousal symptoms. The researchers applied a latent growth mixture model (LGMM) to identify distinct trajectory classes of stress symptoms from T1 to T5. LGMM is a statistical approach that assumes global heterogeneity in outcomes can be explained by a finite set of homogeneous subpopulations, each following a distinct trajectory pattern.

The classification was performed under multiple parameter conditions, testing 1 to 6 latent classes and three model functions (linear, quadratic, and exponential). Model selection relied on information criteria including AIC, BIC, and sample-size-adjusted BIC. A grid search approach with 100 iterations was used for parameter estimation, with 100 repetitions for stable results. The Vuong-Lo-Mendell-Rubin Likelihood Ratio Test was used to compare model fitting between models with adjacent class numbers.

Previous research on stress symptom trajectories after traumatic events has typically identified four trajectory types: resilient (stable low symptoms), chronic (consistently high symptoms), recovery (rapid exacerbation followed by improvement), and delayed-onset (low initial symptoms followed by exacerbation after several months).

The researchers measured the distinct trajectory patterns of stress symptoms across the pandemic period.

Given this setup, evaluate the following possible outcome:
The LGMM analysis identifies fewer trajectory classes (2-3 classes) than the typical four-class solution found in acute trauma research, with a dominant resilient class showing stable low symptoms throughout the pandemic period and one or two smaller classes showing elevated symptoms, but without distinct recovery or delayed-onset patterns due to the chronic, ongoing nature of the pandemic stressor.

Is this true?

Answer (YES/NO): NO